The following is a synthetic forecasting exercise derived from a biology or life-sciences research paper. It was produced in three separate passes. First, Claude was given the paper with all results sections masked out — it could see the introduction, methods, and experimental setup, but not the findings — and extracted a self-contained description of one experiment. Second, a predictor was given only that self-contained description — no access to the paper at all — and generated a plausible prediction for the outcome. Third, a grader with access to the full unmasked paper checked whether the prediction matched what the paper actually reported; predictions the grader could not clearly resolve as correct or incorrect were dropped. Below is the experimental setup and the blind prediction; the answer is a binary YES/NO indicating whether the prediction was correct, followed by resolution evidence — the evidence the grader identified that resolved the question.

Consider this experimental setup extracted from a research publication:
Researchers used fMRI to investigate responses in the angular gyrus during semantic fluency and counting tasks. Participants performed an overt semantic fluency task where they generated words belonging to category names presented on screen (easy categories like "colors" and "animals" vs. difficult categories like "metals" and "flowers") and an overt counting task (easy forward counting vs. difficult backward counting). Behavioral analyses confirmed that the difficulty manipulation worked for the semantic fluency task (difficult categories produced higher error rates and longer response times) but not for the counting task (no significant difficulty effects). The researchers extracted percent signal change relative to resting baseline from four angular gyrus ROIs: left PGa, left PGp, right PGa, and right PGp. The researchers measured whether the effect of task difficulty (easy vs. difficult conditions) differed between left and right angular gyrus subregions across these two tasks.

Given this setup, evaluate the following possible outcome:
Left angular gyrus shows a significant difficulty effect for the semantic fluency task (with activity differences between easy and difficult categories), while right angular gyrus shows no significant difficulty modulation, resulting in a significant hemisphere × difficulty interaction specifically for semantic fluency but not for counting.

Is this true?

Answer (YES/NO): NO